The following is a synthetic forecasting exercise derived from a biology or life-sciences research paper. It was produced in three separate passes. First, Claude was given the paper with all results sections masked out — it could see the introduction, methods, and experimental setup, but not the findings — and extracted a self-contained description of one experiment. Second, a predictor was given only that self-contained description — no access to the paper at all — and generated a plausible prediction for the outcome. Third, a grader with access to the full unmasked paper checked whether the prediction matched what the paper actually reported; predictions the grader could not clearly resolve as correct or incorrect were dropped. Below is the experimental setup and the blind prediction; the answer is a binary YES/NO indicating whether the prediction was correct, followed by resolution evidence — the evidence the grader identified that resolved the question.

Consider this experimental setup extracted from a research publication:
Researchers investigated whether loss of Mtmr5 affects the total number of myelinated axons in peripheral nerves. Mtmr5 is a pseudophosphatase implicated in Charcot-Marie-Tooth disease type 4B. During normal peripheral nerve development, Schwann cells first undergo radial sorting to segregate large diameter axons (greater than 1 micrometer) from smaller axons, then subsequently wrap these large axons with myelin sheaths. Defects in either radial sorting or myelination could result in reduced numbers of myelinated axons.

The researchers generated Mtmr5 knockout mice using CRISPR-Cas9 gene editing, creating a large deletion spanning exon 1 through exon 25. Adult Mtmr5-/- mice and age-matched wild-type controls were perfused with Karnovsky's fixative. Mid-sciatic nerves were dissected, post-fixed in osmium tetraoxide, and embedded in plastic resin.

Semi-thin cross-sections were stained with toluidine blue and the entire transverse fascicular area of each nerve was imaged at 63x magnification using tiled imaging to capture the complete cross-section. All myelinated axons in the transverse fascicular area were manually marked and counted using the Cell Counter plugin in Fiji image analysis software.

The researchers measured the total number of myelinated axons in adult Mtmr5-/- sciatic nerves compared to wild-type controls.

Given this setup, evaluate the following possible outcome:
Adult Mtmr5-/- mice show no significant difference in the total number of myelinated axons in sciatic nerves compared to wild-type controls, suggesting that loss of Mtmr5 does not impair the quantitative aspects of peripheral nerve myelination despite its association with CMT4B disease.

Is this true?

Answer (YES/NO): NO